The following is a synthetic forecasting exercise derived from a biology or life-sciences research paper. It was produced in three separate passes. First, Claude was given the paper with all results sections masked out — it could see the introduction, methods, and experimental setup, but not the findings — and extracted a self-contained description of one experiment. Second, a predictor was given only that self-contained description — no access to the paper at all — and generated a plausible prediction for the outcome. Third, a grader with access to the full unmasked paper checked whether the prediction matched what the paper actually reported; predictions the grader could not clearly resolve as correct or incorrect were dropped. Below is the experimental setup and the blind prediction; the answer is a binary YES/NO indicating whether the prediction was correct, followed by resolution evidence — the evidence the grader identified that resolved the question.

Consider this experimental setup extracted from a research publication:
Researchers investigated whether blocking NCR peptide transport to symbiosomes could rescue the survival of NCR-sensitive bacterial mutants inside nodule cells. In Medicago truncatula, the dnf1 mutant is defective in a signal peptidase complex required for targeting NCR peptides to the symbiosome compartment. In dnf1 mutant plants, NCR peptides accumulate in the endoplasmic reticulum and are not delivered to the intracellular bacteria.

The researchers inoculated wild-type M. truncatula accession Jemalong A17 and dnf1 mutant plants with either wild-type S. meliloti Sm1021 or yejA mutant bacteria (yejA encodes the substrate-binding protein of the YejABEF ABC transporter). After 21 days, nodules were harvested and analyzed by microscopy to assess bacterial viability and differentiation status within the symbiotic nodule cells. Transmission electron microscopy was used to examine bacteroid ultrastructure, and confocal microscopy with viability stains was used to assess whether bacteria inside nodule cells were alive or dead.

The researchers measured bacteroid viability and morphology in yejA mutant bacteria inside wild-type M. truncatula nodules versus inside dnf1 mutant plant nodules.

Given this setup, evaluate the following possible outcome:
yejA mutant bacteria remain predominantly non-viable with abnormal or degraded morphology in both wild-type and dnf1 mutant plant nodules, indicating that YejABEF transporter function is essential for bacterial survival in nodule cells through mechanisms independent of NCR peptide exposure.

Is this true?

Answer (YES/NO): NO